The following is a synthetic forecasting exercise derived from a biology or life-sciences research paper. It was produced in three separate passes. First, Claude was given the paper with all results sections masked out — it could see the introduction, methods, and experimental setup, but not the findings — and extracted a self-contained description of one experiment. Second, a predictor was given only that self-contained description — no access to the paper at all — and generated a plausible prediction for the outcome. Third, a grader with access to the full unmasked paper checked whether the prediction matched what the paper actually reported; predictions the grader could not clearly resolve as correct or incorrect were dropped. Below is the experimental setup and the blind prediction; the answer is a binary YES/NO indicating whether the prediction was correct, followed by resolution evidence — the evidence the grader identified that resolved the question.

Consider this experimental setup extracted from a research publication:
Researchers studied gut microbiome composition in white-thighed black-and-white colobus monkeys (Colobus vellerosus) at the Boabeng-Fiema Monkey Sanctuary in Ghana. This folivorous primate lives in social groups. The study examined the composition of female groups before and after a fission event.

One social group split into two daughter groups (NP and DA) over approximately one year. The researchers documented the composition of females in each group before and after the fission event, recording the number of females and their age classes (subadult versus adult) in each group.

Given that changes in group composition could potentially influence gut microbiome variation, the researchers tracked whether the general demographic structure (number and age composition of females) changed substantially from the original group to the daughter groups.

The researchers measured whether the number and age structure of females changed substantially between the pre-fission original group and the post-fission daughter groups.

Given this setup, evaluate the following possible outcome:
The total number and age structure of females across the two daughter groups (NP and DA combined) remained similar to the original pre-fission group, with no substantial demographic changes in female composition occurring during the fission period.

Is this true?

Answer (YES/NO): YES